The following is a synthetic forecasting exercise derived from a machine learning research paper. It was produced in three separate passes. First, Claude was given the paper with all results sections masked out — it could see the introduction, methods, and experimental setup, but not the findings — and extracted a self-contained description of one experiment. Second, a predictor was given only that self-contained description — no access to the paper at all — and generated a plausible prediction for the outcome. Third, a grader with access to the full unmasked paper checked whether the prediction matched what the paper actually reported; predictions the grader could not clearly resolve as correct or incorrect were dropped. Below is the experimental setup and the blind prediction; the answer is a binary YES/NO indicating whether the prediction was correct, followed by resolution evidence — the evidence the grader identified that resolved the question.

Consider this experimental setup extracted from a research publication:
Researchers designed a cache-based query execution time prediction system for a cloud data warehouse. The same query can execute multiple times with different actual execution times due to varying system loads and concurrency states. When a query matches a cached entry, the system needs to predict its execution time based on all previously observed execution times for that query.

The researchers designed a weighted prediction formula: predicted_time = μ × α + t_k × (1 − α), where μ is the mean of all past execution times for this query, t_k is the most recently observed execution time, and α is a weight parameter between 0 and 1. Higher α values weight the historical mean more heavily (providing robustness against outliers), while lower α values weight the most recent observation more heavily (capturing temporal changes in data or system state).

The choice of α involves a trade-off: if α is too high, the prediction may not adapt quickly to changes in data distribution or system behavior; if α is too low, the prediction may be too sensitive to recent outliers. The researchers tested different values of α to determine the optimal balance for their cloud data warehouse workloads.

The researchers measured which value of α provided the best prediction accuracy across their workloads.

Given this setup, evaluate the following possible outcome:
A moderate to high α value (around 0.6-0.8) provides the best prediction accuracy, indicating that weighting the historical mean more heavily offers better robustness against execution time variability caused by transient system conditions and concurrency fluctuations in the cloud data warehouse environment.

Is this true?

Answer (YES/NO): YES